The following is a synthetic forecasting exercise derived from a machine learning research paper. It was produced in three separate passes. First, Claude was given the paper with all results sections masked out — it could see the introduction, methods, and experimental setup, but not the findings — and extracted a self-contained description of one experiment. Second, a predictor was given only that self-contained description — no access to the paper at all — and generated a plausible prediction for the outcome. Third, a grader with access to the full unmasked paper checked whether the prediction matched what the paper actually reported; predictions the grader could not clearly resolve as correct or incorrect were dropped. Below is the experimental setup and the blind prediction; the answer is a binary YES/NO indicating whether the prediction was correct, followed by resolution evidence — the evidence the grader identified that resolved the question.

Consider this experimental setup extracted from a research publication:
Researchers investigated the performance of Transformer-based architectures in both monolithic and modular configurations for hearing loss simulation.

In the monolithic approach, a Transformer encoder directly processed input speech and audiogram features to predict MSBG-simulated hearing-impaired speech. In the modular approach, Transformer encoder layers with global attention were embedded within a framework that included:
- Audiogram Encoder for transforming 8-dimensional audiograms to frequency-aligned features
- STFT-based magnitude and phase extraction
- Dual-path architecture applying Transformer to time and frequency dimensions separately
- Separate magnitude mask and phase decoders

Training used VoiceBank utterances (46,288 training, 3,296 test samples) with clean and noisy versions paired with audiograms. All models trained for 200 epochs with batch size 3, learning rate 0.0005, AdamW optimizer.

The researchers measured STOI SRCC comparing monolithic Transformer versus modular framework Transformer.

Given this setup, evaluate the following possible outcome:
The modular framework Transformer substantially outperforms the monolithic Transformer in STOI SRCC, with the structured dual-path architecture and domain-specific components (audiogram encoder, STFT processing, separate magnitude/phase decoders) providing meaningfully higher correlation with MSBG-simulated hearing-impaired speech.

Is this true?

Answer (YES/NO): YES